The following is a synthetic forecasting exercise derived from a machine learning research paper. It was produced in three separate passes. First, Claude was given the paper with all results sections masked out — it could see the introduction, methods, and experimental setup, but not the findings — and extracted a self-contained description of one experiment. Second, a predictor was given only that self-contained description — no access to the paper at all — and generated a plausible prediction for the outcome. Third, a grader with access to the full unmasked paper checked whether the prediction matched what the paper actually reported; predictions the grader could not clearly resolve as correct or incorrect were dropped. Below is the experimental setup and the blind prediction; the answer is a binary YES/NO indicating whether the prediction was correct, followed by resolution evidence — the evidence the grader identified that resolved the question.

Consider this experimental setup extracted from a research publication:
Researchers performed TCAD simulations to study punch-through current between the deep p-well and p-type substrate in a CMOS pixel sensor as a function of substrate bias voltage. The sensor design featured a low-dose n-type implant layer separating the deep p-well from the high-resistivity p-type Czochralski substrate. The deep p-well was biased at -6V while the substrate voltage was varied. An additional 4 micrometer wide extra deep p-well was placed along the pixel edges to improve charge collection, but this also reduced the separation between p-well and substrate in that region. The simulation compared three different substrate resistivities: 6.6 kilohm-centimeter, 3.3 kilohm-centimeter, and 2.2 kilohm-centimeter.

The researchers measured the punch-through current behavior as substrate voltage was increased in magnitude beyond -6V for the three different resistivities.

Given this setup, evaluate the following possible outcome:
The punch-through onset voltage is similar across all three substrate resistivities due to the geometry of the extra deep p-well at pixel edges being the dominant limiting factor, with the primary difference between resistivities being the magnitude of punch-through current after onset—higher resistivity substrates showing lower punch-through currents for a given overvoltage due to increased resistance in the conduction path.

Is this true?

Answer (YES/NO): NO